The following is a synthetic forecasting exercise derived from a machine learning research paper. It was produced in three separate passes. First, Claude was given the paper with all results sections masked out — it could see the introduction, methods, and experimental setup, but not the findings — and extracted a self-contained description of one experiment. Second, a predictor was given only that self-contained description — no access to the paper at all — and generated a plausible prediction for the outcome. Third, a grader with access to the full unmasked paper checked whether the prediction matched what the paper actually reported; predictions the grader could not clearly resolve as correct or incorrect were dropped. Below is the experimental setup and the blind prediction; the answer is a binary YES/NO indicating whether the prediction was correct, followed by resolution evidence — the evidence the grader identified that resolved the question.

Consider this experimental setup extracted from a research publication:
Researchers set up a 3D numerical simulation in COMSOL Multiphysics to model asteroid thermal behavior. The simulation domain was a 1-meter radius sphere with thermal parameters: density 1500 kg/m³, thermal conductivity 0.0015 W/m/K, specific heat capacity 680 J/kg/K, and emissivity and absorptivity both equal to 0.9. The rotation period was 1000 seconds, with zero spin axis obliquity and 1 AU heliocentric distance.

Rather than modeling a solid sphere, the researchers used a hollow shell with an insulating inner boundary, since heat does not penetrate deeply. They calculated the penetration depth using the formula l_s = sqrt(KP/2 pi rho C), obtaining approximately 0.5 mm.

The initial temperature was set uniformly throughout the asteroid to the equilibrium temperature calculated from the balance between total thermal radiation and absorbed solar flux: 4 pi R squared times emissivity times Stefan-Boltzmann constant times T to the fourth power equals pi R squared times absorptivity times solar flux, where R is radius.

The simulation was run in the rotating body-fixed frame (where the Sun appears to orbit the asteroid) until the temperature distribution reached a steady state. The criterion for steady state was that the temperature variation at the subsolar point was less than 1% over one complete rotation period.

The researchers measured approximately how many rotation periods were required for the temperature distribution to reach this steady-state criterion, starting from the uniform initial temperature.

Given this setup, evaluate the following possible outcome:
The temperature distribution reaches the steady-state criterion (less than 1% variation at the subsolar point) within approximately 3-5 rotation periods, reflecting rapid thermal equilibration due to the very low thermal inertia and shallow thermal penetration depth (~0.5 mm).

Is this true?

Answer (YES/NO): NO